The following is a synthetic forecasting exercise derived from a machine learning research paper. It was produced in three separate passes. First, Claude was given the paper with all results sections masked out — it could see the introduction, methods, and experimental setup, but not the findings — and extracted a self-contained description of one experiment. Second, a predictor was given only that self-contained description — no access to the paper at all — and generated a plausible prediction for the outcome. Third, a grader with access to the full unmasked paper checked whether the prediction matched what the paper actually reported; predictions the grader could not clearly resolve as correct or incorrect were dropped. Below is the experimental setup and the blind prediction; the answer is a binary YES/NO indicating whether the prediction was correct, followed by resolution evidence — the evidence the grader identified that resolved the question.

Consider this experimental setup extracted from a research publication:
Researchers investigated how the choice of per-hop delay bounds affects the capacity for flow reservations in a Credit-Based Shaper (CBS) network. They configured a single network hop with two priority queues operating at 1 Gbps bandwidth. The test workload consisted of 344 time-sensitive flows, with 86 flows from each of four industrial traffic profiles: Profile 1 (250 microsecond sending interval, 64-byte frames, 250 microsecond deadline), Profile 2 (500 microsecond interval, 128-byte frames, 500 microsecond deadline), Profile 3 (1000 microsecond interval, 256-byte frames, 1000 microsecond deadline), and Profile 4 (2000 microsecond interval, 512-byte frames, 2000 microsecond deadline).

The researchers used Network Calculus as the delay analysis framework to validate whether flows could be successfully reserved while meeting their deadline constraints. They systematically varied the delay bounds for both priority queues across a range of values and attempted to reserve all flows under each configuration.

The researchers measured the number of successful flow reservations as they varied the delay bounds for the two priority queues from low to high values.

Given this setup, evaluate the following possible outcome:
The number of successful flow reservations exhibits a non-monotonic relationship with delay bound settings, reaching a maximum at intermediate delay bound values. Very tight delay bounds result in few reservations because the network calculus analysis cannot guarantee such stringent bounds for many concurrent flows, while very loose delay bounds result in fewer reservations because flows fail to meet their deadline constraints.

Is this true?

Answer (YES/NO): YES